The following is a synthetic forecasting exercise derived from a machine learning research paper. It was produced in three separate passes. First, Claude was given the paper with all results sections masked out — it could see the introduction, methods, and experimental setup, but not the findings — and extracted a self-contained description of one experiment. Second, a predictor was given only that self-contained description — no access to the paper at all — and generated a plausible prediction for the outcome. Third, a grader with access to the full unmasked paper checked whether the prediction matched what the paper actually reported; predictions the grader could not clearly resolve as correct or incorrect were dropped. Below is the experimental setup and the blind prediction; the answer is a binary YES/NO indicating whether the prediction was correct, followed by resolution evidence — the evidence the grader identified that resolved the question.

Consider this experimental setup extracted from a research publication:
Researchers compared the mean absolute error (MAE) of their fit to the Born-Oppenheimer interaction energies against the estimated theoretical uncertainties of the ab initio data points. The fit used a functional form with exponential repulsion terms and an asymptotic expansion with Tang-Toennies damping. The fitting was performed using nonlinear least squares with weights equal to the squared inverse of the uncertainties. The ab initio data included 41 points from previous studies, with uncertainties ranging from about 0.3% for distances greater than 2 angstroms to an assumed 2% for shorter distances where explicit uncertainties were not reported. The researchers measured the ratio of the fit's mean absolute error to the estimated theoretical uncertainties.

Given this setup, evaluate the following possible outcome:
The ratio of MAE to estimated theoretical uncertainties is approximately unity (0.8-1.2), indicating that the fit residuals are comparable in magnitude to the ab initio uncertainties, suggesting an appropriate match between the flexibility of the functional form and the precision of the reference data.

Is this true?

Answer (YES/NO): NO